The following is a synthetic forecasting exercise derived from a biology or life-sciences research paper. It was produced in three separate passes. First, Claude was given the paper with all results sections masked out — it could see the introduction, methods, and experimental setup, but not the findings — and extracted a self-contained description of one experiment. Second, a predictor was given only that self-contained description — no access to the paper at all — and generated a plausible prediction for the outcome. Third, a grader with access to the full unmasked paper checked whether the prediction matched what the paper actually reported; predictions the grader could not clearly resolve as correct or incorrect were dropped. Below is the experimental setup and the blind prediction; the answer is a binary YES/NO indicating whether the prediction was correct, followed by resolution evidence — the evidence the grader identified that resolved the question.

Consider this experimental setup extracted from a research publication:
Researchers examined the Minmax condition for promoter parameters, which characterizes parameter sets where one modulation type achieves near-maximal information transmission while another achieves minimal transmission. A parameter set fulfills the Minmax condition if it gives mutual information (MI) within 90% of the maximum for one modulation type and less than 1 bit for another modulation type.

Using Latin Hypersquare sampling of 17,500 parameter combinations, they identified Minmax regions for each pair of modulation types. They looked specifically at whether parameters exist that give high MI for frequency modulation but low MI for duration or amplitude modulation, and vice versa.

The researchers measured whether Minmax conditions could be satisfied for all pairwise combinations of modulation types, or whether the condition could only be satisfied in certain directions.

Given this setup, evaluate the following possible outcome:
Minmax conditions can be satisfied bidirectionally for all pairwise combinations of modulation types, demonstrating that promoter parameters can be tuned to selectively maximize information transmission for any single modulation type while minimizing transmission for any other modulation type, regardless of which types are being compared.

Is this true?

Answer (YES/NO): NO